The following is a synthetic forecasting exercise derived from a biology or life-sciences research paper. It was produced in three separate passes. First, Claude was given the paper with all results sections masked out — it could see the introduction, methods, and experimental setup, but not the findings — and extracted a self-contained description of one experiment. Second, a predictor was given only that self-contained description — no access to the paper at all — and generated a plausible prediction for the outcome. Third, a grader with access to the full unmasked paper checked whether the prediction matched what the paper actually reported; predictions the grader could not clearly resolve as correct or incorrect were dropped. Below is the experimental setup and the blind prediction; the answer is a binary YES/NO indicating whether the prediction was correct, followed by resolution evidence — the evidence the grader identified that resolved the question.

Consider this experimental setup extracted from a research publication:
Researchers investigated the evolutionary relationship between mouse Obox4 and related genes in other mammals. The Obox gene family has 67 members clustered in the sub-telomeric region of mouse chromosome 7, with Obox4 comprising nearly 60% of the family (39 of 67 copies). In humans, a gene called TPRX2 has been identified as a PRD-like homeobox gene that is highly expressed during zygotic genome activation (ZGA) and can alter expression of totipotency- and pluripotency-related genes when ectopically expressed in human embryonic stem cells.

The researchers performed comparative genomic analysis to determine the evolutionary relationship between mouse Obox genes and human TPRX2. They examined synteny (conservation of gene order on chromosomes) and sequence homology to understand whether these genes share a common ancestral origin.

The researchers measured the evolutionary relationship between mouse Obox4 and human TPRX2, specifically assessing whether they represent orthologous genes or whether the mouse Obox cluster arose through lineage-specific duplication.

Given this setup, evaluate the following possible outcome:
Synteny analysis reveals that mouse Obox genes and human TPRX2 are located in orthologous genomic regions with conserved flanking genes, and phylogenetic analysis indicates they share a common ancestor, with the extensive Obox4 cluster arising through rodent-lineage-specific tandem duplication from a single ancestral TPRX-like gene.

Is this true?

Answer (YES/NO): YES